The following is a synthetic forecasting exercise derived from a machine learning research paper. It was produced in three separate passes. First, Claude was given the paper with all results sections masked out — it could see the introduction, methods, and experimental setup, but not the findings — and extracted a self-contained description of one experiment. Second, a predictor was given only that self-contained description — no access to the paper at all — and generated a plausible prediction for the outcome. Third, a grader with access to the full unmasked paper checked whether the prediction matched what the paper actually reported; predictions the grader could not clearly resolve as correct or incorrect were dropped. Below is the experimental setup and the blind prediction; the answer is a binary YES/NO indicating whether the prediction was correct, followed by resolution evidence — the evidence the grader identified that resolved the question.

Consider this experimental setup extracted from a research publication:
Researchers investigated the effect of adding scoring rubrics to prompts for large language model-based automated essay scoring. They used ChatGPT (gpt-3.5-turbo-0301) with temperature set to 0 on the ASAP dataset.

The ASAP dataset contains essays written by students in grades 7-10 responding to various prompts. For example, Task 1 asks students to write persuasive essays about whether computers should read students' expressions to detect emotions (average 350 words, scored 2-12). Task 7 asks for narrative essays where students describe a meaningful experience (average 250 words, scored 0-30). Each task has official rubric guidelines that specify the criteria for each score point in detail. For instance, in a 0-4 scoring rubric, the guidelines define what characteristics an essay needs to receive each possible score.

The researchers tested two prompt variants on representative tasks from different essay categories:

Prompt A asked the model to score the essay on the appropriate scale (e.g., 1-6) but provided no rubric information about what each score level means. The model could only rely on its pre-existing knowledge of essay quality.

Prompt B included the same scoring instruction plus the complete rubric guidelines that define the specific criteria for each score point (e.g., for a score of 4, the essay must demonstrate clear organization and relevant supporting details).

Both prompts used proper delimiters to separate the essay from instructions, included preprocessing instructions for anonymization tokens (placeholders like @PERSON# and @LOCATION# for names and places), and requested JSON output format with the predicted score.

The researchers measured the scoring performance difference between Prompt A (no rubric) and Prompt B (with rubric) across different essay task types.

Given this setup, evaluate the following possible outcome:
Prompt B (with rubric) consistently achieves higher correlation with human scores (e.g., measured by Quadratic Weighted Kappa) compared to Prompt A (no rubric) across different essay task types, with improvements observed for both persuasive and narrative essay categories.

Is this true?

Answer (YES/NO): NO